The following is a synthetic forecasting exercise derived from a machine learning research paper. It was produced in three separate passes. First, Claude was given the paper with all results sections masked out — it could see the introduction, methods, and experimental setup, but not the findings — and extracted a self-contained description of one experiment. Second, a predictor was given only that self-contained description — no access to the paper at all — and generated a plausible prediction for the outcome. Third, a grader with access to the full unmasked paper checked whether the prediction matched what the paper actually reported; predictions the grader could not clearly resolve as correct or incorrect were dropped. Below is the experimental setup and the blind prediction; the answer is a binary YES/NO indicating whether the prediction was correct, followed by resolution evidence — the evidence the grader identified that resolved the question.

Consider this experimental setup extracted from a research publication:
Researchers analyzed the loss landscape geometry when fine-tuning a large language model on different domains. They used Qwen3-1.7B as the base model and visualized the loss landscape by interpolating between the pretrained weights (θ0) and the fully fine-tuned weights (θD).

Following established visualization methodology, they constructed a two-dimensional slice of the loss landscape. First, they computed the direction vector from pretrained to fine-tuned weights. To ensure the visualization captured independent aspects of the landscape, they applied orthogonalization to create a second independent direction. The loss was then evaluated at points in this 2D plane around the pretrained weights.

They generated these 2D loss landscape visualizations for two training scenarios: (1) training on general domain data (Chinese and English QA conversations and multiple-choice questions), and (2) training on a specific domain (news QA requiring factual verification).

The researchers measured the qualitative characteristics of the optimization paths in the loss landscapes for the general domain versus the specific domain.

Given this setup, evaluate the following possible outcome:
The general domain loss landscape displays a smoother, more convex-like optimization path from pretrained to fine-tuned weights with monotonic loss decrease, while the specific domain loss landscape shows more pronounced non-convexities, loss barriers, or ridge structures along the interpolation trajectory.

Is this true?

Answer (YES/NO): NO